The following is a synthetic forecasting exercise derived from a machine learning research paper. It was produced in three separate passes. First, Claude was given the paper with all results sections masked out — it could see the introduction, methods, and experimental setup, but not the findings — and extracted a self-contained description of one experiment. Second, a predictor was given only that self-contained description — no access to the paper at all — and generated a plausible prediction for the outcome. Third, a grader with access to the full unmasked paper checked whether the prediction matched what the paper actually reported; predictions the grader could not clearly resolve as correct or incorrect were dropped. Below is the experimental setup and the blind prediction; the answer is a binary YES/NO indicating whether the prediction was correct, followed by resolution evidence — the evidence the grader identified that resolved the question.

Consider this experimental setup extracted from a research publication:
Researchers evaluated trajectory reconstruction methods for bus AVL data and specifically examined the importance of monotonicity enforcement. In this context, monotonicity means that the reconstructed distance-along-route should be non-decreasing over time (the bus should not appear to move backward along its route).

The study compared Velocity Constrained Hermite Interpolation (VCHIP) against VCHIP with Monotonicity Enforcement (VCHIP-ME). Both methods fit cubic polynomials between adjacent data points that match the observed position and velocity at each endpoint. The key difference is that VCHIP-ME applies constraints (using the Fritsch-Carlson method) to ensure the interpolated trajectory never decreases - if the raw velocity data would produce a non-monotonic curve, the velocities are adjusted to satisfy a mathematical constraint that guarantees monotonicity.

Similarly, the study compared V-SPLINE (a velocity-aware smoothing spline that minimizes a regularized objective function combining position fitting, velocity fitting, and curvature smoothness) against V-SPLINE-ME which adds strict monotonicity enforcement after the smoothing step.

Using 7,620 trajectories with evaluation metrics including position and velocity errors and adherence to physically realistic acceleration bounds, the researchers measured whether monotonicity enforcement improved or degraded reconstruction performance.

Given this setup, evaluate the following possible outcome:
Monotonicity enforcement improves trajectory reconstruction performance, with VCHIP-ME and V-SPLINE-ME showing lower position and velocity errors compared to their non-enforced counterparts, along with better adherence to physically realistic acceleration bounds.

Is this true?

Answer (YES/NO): NO